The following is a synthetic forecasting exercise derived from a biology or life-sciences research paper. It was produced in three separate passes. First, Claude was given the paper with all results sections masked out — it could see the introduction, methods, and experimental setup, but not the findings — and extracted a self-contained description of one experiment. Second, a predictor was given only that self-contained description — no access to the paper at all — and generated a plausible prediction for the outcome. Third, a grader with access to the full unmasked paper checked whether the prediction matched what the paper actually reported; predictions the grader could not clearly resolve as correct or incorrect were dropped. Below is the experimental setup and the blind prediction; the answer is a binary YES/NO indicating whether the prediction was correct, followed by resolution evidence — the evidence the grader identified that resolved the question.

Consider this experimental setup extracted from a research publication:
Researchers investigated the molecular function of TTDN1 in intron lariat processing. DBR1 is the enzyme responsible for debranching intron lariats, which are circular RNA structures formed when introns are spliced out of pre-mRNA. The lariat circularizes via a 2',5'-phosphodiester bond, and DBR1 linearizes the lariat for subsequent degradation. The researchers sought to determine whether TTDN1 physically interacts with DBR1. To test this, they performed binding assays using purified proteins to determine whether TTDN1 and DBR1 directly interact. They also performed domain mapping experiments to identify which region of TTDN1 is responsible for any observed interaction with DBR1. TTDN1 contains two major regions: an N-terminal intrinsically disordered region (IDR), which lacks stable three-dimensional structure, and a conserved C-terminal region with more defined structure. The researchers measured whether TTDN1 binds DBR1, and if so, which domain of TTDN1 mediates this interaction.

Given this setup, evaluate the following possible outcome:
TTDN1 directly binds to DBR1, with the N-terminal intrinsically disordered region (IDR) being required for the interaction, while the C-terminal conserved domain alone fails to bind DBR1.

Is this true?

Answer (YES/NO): NO